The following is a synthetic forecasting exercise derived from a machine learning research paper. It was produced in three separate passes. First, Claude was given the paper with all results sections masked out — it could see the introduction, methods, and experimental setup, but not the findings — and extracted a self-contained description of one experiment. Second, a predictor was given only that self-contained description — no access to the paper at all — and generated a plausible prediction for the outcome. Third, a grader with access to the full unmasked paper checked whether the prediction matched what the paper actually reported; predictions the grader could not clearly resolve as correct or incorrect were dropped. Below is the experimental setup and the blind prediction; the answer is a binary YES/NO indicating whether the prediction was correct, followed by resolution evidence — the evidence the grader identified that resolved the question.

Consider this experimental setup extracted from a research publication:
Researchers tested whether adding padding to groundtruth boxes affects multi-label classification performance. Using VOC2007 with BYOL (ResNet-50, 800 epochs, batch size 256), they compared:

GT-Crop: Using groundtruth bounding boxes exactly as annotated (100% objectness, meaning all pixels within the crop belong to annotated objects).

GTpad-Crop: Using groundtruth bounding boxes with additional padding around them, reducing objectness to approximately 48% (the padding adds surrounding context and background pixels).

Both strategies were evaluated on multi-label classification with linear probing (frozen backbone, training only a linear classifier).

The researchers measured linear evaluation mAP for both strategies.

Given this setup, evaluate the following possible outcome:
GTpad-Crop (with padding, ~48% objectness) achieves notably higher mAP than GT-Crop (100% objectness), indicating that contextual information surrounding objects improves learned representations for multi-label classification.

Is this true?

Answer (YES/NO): YES